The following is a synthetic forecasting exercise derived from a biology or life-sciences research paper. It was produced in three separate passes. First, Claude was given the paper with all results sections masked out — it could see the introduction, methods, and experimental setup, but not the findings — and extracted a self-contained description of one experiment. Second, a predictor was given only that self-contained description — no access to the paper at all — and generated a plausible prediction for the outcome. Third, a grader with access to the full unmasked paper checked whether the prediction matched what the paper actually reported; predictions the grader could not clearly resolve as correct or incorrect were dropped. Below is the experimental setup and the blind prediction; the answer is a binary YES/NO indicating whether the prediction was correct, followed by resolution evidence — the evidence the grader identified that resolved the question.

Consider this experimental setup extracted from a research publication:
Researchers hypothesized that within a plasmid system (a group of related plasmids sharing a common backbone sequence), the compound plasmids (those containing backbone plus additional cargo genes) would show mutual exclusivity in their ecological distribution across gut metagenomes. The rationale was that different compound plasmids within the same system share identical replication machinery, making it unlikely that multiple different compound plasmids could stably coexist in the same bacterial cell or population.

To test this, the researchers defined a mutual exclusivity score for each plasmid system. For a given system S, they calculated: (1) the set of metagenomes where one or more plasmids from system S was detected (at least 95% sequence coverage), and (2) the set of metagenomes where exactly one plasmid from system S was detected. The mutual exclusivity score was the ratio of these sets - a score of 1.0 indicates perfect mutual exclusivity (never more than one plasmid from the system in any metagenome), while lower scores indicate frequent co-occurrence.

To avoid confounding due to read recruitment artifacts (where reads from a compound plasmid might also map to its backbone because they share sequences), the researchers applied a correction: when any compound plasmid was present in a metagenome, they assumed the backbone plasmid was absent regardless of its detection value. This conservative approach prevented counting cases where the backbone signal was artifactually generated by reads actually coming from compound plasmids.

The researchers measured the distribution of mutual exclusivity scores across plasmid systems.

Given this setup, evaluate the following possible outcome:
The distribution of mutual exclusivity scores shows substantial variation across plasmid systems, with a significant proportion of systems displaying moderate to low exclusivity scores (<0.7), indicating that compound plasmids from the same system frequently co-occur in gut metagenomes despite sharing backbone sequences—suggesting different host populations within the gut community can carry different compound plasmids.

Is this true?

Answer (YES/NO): NO